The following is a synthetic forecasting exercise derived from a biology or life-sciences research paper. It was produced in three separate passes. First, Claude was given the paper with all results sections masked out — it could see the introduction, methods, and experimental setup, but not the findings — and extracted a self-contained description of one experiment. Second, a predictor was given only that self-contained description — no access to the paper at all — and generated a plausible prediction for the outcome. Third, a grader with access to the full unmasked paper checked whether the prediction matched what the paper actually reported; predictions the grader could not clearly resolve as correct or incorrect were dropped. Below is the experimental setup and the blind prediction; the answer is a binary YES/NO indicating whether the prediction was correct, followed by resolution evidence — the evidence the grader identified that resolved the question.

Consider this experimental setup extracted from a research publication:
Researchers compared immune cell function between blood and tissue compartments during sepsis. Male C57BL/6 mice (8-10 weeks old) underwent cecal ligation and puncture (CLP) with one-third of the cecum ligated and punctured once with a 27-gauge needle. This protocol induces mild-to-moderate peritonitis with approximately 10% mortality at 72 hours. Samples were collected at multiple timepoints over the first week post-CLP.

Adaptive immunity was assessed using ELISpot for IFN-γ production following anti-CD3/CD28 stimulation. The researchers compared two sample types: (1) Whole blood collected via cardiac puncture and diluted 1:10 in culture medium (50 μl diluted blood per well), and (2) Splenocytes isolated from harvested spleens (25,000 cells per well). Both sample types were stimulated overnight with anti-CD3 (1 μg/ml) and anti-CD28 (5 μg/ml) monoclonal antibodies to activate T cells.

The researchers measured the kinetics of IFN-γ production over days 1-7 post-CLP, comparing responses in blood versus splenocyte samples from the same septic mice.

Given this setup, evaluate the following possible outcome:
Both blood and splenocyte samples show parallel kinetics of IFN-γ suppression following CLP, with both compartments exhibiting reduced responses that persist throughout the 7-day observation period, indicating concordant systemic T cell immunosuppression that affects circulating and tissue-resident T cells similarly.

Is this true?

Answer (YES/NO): NO